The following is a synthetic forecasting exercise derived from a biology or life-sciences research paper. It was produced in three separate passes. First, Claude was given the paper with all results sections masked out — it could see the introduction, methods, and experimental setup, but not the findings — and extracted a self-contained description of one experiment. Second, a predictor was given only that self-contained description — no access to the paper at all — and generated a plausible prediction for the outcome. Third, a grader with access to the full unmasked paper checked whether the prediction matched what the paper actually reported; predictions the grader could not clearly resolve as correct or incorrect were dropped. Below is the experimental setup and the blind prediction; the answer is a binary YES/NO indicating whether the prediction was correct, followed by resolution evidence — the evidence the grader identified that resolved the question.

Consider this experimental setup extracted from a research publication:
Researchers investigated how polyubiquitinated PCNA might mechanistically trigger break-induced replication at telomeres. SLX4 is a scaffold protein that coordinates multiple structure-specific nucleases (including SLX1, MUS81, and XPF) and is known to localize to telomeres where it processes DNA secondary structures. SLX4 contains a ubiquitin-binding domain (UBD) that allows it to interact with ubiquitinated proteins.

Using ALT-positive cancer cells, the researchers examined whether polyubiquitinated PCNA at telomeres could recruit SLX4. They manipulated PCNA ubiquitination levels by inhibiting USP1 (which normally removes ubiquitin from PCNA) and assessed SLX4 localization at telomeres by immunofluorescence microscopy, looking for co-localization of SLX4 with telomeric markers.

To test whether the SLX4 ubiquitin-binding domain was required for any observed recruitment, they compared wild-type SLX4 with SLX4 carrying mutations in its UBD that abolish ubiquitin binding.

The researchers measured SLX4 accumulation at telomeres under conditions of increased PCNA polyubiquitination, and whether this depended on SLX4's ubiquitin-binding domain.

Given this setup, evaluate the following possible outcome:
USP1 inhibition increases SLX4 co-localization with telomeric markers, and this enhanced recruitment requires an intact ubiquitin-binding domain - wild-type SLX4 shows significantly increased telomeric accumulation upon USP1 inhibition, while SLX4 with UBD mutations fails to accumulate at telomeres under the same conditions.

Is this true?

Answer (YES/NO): YES